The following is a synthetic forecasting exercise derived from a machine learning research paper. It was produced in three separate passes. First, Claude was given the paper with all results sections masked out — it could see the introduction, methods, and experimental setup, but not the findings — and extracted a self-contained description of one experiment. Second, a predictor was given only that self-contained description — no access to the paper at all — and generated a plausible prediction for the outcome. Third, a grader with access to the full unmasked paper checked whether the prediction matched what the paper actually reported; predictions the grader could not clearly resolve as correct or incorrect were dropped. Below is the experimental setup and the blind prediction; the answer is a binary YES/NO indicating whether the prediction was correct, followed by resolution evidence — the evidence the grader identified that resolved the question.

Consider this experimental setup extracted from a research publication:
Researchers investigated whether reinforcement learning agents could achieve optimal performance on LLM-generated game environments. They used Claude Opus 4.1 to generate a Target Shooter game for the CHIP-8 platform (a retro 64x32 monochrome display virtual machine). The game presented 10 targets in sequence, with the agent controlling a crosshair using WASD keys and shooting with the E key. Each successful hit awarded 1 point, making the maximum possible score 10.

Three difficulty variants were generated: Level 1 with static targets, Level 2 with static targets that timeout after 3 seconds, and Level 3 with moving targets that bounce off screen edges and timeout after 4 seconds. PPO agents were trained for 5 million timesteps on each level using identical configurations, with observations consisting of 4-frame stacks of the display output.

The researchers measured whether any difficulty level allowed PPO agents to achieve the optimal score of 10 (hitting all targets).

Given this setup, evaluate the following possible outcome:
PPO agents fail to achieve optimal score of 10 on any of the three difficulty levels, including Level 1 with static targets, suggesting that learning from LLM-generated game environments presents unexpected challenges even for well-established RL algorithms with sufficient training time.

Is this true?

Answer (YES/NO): NO